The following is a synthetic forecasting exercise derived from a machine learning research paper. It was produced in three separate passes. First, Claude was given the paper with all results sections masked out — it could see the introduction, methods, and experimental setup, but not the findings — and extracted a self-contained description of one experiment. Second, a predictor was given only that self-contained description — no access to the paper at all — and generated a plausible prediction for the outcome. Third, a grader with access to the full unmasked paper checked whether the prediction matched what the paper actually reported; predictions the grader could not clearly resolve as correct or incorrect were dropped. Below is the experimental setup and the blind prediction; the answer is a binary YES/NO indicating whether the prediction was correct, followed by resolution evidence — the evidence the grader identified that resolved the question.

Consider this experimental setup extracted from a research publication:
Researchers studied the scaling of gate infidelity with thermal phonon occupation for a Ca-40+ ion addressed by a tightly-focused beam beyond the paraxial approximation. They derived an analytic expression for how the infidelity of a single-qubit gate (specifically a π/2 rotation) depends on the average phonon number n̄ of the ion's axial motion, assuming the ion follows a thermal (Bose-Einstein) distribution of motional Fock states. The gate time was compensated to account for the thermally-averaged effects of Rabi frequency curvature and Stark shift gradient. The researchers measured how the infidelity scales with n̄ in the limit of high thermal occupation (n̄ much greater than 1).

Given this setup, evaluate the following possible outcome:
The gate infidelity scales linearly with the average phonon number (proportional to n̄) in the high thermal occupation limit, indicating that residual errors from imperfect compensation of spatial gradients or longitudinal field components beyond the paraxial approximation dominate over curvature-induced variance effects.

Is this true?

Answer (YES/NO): NO